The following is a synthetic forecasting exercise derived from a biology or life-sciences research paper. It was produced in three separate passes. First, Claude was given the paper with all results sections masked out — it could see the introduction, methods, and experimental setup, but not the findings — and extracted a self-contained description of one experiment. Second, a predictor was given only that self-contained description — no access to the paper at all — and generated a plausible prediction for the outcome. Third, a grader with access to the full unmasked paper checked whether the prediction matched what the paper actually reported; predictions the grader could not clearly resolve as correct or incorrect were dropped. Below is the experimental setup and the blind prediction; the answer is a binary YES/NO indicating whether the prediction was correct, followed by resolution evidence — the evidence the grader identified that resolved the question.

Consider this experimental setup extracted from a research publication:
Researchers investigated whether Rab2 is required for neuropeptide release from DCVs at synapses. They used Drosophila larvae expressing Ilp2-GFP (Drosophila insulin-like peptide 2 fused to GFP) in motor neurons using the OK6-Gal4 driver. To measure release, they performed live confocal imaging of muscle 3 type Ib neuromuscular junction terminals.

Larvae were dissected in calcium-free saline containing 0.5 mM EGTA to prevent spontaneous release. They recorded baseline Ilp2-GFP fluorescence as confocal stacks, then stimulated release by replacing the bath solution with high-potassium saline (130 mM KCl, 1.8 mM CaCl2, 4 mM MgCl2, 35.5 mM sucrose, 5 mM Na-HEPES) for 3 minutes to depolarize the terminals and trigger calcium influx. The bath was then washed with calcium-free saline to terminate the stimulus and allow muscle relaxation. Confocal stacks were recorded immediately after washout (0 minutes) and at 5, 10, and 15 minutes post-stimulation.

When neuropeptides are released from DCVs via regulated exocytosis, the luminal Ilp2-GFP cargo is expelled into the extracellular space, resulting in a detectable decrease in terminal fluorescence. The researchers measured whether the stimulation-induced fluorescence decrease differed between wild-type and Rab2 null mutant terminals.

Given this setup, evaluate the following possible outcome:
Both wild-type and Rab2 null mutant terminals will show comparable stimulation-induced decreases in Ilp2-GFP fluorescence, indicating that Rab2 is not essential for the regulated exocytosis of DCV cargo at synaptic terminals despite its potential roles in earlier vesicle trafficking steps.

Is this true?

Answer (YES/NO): YES